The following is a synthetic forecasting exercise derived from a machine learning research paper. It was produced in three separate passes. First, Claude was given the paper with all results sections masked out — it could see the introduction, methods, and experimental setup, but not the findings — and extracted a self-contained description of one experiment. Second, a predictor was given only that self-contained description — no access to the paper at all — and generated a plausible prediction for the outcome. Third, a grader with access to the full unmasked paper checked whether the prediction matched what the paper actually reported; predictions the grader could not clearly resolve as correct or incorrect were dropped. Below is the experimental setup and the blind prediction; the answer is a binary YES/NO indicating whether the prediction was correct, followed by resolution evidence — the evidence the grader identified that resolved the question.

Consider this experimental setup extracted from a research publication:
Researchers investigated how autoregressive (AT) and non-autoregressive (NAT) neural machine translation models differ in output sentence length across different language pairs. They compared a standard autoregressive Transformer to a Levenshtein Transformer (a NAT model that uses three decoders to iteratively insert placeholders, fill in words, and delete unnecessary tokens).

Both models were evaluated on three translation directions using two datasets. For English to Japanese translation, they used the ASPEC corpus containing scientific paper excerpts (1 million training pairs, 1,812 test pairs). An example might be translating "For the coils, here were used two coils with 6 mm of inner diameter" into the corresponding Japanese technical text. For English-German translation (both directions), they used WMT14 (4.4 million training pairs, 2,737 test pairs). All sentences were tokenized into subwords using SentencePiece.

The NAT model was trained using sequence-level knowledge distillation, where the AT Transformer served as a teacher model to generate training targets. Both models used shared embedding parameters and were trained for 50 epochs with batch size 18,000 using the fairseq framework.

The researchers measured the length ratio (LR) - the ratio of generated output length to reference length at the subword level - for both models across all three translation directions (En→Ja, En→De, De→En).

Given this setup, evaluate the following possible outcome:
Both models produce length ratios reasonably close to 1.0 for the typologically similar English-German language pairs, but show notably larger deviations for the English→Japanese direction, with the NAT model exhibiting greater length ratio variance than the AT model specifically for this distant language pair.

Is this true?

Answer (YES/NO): NO